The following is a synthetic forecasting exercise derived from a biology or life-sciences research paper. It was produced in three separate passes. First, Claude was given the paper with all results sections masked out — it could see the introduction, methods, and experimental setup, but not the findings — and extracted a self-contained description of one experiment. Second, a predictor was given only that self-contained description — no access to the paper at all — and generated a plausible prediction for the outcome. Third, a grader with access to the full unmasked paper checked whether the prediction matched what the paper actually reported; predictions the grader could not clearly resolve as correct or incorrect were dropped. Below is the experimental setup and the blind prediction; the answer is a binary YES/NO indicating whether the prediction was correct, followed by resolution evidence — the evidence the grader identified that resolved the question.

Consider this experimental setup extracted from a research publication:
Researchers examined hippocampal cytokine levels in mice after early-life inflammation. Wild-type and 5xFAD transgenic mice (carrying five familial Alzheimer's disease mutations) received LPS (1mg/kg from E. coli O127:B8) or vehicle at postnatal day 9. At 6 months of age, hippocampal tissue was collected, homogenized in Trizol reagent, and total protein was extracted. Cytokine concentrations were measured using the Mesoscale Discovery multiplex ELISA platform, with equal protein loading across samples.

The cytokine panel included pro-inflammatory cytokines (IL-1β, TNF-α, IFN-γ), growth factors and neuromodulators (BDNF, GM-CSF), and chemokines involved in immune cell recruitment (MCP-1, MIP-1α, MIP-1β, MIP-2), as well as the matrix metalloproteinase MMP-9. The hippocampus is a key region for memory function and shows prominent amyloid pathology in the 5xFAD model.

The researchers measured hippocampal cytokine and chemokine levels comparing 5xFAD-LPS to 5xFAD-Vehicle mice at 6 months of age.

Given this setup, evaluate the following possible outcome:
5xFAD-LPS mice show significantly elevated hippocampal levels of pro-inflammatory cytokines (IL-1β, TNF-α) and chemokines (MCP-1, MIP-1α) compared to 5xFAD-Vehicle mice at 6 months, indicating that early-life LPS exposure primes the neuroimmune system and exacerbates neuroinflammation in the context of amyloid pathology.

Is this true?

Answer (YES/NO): NO